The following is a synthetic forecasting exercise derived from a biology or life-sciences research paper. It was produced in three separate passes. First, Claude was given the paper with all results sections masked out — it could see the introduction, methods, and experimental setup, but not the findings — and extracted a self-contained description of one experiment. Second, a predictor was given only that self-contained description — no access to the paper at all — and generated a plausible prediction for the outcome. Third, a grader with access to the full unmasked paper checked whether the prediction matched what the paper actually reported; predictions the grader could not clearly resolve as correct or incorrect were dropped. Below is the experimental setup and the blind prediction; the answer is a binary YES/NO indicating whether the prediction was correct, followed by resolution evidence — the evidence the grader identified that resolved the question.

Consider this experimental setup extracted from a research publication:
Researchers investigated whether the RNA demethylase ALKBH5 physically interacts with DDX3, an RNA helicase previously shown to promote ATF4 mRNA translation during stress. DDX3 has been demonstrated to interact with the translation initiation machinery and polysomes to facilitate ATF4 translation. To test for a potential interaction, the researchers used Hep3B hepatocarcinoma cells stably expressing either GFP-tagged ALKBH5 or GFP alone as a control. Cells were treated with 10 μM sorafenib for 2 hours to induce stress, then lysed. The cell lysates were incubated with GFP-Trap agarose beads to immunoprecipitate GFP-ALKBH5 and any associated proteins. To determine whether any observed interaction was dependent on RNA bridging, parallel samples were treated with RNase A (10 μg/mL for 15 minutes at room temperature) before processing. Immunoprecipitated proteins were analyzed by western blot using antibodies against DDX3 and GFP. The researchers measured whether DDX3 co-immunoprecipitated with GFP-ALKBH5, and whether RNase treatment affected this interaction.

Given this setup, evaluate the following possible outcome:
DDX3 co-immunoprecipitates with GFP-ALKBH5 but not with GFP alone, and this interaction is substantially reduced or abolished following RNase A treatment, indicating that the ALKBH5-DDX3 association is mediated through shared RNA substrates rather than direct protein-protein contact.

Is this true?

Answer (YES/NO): NO